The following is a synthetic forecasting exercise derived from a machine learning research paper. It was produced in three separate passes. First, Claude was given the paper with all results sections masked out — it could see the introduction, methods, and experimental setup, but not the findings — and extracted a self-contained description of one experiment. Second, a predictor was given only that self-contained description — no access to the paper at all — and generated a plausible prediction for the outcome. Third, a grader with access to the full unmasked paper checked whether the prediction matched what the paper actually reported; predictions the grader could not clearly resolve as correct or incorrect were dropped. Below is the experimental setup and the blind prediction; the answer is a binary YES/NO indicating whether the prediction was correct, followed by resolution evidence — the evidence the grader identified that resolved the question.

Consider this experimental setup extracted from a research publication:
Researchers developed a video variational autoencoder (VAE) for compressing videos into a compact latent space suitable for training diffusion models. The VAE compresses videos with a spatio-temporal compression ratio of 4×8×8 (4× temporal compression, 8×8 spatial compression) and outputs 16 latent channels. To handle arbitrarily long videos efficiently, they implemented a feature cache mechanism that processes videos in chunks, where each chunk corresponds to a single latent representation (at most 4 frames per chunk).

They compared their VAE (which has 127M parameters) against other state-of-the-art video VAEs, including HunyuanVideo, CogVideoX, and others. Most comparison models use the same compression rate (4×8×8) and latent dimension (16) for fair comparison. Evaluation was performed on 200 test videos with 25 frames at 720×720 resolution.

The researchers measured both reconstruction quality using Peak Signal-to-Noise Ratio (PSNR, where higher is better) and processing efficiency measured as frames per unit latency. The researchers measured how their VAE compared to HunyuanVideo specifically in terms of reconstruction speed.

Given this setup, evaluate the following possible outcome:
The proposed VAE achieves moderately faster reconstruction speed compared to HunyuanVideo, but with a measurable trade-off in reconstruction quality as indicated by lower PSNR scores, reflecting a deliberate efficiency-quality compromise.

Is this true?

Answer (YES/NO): NO